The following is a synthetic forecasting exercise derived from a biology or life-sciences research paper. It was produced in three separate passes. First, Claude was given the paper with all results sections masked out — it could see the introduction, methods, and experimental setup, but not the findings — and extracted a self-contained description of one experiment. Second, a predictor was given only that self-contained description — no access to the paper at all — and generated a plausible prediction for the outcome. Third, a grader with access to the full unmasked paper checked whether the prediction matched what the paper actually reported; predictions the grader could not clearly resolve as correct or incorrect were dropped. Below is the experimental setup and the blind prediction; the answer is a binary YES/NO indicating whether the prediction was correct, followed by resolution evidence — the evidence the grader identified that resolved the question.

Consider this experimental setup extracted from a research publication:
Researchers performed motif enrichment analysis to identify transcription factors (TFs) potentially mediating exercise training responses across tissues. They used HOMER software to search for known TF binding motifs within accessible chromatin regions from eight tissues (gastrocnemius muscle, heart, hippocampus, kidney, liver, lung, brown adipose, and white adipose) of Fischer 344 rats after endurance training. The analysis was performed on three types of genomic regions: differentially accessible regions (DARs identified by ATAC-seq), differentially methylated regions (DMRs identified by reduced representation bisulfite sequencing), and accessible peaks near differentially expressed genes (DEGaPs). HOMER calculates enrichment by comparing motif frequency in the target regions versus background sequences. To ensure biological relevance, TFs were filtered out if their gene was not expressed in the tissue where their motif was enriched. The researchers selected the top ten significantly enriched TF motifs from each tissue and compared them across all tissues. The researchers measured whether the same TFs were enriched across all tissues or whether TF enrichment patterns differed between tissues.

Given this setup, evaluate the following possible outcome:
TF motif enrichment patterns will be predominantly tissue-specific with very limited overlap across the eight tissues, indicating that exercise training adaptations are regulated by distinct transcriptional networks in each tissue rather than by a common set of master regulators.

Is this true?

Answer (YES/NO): NO